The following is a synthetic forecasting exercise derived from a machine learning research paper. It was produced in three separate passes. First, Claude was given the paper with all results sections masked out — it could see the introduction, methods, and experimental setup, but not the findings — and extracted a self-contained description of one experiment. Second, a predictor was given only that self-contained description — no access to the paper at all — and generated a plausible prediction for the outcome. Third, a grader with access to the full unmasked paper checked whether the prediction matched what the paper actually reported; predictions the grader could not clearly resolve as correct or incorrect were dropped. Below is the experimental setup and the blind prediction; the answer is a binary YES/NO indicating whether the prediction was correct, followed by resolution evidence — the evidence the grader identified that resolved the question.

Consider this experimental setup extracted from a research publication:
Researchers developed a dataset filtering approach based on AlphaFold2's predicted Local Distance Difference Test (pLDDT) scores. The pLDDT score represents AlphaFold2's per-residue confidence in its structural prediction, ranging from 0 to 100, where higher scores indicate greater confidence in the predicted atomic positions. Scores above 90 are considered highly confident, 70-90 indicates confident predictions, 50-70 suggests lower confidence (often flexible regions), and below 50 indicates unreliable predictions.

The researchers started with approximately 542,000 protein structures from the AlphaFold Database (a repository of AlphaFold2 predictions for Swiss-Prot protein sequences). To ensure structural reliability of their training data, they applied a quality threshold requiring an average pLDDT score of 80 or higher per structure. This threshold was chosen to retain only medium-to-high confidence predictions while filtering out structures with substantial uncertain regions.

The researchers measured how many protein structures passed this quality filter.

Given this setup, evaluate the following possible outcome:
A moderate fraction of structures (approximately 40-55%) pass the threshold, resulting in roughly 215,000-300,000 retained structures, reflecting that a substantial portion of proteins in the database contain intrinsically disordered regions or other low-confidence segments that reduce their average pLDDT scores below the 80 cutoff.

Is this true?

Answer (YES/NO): NO